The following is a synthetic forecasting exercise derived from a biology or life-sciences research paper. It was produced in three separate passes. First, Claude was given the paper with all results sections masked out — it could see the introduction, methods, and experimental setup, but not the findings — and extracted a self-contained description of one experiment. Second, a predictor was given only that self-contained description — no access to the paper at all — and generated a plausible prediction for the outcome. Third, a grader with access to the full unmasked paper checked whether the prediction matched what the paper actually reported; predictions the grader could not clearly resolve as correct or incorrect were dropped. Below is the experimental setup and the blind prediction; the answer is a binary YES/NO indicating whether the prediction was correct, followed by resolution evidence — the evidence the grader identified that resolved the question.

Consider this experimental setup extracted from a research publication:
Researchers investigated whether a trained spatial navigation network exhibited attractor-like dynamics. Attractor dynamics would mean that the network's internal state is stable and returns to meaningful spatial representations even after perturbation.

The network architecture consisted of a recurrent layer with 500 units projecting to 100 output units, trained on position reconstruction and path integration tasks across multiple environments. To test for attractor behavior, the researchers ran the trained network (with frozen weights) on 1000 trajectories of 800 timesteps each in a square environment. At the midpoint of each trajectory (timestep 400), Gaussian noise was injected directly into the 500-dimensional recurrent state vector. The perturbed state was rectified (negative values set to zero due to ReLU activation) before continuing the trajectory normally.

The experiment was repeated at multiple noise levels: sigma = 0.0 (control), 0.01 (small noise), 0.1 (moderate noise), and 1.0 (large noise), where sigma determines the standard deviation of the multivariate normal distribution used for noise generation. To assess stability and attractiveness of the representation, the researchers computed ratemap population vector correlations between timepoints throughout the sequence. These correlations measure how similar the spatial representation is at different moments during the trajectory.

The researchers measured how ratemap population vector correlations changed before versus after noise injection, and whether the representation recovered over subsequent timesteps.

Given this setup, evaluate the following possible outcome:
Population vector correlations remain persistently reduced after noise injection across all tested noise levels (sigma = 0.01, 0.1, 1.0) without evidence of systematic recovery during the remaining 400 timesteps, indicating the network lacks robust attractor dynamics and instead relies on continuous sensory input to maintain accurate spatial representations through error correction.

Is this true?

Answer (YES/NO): NO